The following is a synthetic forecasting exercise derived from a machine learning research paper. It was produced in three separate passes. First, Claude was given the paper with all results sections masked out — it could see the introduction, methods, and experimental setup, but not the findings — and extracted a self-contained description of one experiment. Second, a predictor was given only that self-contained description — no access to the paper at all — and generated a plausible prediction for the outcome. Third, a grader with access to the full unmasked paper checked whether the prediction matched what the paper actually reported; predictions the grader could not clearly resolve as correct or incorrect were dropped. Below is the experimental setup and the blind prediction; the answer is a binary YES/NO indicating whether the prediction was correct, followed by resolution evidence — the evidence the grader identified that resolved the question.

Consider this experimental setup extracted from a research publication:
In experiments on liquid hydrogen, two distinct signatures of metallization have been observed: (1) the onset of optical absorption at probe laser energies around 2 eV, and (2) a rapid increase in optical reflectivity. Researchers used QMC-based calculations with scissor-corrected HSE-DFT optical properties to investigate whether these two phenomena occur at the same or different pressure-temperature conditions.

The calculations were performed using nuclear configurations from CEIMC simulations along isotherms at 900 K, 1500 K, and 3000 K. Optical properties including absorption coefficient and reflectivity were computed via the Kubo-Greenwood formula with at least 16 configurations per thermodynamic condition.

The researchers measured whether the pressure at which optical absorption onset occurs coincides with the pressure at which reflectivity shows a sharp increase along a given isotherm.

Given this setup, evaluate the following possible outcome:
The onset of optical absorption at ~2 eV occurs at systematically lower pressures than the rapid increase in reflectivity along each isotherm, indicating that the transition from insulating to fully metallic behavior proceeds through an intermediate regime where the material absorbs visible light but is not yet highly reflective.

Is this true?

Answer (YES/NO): YES